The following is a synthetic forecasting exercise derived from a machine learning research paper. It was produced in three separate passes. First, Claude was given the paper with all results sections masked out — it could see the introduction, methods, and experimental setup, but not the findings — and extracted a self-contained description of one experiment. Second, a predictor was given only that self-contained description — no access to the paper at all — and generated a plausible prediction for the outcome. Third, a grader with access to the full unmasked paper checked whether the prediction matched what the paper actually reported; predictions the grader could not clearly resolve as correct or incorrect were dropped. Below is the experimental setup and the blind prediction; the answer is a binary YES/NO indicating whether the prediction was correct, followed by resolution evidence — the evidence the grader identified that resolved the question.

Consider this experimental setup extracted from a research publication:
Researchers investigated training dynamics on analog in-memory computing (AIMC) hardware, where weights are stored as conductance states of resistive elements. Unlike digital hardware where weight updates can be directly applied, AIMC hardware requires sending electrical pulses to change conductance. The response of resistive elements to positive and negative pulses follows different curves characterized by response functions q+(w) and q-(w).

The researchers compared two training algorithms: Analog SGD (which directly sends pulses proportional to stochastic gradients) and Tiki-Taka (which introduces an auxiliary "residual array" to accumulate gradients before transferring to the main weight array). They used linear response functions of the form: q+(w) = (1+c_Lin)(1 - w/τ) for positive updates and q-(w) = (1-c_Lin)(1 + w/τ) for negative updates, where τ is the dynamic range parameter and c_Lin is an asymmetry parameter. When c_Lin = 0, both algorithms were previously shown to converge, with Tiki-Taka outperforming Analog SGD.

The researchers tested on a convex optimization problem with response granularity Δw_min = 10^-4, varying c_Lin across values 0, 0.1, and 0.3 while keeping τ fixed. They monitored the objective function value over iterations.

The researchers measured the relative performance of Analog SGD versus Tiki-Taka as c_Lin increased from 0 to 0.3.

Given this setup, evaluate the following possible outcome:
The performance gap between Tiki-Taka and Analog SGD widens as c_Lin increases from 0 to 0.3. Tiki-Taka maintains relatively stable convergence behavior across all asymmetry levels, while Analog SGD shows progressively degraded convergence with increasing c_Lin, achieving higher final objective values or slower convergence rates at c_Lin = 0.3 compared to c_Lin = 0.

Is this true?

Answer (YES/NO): NO